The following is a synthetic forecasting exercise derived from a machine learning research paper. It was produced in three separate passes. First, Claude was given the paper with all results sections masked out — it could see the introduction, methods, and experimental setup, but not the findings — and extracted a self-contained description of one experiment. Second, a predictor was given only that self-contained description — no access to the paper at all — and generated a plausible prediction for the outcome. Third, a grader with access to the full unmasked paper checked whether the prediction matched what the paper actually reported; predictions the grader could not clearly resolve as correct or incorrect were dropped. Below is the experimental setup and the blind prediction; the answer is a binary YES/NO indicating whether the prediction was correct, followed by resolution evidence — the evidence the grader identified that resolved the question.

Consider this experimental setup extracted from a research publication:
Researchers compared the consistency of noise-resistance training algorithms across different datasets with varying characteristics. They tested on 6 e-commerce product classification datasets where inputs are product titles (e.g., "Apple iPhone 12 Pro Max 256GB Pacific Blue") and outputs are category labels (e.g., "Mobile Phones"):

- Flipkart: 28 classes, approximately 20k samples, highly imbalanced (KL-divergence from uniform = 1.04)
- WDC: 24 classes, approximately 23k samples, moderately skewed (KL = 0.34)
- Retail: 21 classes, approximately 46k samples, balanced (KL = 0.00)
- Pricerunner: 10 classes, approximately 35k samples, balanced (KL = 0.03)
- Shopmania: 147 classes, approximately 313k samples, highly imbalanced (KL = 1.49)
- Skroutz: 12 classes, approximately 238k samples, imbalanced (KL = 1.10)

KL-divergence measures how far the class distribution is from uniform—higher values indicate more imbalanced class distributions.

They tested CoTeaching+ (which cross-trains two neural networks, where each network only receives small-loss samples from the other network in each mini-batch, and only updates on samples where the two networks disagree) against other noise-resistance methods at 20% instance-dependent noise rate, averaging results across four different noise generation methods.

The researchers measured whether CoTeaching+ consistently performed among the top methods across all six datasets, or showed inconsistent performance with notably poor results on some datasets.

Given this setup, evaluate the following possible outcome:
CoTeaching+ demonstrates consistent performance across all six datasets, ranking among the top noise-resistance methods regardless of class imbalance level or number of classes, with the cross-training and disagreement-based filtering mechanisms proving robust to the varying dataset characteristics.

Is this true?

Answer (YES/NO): NO